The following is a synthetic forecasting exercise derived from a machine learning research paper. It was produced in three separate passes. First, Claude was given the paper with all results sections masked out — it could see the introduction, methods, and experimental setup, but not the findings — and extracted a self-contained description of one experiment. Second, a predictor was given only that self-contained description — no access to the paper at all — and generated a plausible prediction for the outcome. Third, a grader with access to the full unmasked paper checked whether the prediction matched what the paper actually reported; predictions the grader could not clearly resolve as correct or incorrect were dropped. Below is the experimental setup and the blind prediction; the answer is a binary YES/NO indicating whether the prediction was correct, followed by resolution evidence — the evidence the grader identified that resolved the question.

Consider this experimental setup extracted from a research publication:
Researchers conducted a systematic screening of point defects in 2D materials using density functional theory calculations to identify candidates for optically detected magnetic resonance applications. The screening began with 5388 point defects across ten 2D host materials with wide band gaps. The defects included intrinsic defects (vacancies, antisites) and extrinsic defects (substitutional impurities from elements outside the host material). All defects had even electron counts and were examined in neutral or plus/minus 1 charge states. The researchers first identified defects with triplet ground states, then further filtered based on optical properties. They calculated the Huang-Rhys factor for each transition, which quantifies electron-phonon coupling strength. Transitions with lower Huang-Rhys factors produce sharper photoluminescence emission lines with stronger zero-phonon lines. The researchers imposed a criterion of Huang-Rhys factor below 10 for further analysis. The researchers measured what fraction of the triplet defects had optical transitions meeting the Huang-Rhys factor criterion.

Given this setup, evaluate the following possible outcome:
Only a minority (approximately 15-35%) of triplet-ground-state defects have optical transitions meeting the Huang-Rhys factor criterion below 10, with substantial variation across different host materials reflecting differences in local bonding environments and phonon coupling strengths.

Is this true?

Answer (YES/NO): NO